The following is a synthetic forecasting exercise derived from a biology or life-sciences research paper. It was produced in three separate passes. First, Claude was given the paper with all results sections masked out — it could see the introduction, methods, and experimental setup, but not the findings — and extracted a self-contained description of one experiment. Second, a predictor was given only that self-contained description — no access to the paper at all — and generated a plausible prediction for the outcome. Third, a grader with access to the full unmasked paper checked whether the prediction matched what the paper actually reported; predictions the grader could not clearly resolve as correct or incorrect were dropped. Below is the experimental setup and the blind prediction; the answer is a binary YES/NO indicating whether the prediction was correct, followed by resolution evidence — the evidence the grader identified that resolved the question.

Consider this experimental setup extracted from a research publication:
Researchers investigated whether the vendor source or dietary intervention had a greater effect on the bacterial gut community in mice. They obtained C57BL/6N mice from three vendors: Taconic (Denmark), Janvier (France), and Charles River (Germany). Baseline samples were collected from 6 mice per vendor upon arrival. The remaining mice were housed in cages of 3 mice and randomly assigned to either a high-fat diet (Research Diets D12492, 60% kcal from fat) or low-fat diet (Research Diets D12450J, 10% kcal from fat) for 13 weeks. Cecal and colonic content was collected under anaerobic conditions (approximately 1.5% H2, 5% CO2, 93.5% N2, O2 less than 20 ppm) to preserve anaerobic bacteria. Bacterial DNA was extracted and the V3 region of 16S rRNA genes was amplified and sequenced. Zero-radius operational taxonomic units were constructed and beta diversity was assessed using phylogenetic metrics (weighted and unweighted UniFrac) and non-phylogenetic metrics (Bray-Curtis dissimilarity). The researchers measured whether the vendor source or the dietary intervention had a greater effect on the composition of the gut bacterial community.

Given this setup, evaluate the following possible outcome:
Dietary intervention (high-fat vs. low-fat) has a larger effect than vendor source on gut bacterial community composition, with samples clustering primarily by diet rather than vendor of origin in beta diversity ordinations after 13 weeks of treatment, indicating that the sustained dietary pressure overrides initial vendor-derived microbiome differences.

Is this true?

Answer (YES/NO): NO